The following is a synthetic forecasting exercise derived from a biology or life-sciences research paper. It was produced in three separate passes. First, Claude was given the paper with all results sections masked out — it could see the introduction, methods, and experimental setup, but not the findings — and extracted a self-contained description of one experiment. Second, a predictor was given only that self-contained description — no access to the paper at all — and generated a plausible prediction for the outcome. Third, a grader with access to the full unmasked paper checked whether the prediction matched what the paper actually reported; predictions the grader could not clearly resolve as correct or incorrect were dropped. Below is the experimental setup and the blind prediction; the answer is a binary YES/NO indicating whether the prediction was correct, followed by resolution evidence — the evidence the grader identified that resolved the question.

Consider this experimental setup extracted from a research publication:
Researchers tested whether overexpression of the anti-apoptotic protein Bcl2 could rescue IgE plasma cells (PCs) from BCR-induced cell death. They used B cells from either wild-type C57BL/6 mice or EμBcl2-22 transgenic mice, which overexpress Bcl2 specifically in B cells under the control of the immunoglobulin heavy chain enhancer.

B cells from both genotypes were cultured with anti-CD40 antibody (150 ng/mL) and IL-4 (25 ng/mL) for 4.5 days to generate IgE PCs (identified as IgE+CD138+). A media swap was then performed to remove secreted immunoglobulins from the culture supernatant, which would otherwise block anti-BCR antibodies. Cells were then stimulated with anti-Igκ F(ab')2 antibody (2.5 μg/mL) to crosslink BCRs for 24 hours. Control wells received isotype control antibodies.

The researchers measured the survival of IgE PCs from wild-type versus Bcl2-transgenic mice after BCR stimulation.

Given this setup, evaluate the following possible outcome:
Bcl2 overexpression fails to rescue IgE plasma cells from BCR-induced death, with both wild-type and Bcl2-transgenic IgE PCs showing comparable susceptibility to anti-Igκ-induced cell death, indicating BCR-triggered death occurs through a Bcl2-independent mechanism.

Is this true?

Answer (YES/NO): NO